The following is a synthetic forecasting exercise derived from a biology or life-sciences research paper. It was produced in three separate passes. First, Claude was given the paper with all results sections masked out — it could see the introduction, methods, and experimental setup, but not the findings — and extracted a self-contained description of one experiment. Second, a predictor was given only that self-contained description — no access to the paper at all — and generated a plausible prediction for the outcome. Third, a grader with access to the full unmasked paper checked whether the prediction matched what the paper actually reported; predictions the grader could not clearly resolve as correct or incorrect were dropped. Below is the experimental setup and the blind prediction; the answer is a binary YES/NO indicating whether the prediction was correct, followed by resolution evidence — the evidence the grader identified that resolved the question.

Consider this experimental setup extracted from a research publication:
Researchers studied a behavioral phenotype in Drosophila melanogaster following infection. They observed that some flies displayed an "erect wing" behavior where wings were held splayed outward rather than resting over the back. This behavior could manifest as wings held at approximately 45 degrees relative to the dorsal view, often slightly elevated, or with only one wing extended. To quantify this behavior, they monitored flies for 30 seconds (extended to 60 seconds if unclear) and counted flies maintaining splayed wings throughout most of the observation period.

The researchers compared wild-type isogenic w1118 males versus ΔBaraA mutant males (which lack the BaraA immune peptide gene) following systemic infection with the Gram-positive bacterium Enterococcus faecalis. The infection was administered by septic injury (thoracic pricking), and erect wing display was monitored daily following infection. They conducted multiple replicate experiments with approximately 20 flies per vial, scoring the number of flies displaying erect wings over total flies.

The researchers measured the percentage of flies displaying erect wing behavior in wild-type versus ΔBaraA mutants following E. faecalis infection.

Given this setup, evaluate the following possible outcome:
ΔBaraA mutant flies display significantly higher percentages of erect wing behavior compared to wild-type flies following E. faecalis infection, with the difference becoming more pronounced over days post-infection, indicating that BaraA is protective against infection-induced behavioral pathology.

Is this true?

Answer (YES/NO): NO